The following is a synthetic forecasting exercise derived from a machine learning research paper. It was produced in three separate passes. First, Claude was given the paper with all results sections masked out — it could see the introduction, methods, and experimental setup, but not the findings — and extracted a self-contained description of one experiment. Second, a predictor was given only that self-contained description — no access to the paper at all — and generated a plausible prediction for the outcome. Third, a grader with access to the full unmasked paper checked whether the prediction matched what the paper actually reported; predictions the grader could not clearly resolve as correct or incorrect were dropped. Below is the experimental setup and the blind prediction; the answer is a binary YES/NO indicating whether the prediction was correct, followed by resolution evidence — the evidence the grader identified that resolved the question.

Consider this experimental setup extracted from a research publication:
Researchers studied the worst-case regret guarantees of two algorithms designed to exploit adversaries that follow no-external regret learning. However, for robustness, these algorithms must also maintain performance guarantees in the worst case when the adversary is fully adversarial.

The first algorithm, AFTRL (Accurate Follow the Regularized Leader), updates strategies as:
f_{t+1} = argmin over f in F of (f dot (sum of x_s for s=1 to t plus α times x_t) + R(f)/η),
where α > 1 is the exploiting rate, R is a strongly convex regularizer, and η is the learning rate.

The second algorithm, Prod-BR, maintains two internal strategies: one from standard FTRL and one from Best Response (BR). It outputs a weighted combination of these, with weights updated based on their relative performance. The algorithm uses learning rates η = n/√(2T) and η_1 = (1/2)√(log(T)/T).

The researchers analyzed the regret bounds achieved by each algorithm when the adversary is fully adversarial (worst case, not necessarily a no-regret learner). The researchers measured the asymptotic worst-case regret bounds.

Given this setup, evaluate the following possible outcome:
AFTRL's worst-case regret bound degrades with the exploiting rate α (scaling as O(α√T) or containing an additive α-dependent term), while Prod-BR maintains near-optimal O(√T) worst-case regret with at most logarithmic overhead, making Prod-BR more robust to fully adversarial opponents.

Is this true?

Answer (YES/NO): NO